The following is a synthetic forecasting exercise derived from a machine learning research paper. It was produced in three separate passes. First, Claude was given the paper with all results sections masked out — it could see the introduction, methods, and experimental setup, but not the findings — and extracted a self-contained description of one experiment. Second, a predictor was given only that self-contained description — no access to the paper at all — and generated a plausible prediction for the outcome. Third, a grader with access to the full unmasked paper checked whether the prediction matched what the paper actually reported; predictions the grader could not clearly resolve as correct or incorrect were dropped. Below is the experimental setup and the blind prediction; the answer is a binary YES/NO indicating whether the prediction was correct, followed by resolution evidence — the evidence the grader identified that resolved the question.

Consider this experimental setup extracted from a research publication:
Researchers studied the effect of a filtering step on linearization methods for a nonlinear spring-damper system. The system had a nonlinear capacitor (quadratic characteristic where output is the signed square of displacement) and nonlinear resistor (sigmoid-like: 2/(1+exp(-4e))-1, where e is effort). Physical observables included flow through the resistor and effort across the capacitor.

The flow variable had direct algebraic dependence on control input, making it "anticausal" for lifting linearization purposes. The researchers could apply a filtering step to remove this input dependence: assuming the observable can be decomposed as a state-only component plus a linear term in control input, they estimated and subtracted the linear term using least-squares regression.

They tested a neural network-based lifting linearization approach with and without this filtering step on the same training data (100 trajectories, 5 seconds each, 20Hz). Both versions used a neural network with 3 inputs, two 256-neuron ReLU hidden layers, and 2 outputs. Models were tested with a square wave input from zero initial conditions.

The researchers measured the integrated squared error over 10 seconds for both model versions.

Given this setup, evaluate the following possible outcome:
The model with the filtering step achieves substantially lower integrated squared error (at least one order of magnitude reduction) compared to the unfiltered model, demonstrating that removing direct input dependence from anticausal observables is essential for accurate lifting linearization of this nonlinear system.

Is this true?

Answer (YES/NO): YES